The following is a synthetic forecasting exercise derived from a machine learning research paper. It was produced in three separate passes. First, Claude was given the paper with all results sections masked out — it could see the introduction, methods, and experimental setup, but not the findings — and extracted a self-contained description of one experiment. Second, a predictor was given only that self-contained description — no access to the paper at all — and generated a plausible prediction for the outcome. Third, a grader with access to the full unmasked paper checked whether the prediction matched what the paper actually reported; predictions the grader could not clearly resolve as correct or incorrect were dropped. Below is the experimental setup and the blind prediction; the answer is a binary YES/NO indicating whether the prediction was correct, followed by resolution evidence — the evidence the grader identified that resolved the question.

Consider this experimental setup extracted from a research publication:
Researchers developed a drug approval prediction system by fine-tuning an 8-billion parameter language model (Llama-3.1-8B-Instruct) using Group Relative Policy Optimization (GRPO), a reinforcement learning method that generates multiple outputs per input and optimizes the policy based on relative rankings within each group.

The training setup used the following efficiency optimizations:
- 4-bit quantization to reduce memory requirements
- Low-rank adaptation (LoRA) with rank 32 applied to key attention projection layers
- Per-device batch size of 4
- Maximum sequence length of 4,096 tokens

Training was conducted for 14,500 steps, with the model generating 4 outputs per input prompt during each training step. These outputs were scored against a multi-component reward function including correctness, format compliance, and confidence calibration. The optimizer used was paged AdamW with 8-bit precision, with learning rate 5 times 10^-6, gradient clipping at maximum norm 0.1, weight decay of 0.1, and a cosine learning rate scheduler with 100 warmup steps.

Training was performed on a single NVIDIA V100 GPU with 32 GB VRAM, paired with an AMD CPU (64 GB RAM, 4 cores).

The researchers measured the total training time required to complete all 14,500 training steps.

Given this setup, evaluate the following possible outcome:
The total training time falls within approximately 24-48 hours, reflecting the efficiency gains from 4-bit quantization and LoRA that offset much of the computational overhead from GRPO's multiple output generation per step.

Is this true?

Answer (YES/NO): NO